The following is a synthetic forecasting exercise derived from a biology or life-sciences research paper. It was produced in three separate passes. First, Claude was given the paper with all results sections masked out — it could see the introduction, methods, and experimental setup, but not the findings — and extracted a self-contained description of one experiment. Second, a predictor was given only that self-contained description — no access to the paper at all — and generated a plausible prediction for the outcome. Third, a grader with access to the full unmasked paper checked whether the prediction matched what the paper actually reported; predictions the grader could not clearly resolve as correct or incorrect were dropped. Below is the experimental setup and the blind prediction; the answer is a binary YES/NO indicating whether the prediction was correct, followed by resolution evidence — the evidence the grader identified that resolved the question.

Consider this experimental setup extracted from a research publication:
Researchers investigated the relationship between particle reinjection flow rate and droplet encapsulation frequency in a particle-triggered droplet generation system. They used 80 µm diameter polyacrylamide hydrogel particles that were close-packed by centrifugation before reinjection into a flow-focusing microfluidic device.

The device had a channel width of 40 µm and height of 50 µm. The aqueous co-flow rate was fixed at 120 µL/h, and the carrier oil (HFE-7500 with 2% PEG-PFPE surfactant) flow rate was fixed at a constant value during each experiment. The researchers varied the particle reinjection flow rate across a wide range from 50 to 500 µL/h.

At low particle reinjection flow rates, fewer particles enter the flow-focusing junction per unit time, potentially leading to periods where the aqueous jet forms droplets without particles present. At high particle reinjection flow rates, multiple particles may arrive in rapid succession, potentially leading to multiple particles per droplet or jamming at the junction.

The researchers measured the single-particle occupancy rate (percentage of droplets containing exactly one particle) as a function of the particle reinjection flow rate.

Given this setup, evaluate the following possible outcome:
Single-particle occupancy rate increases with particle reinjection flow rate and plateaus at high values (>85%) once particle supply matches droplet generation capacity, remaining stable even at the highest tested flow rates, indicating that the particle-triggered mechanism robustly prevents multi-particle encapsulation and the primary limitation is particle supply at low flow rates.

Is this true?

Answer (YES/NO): NO